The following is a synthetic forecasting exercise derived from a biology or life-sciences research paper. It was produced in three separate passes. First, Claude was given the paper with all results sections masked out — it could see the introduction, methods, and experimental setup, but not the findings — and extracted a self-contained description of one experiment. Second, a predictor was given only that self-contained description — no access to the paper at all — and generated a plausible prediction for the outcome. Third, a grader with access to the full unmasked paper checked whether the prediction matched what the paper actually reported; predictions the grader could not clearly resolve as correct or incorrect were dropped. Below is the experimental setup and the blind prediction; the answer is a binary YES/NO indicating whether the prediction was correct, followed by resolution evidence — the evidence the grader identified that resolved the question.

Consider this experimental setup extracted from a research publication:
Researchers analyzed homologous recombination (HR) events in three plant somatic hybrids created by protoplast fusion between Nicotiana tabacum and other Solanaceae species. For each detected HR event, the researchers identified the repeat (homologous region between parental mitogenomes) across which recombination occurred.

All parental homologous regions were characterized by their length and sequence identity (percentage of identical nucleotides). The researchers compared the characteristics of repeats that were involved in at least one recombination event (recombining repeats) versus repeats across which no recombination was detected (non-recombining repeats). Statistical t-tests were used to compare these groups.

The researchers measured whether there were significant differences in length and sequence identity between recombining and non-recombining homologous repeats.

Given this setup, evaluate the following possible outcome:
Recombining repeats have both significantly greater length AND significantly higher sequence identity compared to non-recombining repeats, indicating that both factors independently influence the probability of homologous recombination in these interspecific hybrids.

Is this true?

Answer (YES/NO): YES